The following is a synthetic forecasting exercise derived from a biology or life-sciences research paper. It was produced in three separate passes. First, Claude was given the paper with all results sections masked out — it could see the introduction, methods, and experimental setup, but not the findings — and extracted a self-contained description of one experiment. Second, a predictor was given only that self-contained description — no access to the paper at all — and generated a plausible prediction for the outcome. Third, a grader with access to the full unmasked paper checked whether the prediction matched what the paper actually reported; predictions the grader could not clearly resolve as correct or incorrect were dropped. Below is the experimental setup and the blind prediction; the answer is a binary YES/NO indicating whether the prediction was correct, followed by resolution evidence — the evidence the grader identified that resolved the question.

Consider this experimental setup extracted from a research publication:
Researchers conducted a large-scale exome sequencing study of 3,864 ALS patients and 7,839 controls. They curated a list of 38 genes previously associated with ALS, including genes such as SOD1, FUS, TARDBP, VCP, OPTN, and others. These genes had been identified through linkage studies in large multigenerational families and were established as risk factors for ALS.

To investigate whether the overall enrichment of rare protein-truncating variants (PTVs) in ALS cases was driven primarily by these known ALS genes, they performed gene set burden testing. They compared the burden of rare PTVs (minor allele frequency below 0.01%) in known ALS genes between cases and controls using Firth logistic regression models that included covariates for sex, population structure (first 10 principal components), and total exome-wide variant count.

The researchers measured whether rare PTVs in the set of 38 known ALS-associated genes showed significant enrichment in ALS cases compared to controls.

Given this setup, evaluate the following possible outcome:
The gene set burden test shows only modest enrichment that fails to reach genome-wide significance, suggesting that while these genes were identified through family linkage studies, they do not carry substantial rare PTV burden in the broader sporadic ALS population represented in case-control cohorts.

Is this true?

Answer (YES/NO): NO